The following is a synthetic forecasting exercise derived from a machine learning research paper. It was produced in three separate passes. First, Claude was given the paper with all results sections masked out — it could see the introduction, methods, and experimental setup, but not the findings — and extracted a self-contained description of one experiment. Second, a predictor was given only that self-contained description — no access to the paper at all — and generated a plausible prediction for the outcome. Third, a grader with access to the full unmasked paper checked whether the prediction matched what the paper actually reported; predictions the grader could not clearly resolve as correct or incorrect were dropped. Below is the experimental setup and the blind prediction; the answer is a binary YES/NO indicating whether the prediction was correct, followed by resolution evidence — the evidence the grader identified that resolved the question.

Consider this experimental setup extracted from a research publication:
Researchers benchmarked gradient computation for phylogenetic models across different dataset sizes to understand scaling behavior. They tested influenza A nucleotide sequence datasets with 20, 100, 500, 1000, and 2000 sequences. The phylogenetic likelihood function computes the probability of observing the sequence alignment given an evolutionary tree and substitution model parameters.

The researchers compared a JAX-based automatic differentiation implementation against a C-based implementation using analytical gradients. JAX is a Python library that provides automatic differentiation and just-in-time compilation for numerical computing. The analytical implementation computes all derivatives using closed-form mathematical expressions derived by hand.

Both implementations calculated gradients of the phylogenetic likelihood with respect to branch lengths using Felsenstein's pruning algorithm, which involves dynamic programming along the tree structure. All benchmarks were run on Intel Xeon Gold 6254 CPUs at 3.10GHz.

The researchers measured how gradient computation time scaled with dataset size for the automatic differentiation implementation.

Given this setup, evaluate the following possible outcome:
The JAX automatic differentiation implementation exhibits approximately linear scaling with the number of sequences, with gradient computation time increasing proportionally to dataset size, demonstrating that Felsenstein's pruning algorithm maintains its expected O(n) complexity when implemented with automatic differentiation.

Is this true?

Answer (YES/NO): NO